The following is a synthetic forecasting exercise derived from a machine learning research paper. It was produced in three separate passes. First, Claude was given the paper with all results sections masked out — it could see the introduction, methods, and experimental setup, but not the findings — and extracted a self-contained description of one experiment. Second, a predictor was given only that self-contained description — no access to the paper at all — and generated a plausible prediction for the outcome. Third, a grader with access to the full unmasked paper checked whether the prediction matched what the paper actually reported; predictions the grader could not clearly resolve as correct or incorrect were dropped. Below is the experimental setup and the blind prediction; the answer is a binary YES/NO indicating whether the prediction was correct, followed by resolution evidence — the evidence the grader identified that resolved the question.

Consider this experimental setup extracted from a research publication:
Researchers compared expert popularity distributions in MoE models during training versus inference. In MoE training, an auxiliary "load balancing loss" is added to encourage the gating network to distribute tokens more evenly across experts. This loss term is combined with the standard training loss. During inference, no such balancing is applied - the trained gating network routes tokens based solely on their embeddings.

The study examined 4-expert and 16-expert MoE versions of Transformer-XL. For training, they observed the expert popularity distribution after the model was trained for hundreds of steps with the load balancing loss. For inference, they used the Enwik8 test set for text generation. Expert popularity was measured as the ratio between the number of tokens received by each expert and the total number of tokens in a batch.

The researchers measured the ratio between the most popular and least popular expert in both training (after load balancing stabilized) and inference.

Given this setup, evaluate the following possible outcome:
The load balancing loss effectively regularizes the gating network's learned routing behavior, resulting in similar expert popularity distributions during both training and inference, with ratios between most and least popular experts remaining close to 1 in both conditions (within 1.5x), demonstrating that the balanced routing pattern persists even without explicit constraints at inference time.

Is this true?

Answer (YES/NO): NO